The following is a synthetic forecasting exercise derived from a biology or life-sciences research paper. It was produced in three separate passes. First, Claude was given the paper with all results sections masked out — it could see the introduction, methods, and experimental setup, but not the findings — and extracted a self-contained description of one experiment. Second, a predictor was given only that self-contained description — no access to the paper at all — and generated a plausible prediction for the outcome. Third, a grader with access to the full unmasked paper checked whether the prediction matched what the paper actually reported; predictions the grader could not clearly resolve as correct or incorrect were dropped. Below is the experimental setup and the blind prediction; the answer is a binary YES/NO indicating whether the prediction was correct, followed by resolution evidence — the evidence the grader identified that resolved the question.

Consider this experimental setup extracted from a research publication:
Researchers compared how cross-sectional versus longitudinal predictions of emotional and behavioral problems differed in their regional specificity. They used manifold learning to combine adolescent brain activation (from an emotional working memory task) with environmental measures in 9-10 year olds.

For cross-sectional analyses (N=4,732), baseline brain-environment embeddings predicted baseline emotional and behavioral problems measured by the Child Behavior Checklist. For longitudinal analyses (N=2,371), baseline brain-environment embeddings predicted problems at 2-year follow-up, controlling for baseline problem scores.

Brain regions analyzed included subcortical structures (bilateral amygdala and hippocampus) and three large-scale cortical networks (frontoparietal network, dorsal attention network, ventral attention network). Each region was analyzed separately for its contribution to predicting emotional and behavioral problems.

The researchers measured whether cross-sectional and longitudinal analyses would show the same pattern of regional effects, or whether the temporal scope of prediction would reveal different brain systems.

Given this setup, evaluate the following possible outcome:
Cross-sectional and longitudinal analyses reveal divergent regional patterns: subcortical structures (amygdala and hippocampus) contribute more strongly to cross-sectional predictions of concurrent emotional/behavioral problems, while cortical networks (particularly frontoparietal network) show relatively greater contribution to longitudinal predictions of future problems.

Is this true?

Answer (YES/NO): NO